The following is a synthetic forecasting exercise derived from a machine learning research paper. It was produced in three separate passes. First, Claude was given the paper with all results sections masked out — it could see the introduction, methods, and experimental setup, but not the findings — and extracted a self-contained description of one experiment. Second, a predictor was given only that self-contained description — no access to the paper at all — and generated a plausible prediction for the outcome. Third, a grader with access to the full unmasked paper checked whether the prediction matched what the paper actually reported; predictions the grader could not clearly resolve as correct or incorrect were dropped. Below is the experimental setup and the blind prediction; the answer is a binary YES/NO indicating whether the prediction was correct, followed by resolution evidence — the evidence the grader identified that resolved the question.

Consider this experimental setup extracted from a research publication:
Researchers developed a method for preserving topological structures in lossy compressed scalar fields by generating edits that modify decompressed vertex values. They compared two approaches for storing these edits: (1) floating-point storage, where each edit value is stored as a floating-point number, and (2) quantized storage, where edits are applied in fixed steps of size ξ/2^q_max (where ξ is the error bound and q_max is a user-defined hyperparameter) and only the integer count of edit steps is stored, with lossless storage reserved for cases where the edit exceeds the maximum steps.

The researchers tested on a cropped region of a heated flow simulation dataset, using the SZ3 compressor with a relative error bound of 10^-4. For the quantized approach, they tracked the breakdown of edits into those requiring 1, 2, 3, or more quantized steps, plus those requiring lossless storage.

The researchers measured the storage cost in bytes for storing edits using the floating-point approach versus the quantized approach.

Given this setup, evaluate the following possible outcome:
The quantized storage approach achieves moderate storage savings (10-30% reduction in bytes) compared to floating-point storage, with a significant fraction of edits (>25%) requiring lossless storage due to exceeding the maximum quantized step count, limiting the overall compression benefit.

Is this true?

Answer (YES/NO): NO